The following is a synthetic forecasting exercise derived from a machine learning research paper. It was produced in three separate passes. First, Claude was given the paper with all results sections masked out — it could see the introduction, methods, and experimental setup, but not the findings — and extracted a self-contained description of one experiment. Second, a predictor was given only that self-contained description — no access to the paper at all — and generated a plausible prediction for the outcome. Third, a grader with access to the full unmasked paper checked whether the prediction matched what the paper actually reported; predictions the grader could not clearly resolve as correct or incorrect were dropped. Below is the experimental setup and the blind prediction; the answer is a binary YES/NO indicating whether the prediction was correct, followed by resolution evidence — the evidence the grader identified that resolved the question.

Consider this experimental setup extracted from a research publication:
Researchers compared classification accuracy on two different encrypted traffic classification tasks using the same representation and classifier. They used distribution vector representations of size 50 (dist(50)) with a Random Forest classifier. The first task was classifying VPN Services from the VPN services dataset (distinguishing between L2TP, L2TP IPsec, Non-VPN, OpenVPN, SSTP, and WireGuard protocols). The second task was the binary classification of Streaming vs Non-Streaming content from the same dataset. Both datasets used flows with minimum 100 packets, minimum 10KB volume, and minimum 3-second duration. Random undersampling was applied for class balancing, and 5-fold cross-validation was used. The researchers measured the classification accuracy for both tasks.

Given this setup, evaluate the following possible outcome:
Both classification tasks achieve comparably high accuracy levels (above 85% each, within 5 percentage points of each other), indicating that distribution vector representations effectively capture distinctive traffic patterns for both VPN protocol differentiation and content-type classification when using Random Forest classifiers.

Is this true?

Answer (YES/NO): NO